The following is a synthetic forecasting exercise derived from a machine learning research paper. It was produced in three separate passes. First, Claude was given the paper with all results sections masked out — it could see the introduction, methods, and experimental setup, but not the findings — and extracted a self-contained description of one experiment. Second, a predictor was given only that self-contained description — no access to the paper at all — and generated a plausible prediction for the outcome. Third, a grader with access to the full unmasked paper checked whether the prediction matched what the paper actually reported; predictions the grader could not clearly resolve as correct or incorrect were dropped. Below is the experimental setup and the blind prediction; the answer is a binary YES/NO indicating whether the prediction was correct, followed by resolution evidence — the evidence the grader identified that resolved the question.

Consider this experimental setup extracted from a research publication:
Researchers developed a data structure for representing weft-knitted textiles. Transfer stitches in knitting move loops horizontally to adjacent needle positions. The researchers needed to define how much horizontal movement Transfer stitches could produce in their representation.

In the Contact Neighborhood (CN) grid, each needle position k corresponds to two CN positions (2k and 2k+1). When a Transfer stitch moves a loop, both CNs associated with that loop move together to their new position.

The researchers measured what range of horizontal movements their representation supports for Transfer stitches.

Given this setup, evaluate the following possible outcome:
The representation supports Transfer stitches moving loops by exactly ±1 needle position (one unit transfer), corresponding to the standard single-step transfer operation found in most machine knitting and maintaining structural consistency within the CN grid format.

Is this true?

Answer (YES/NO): NO